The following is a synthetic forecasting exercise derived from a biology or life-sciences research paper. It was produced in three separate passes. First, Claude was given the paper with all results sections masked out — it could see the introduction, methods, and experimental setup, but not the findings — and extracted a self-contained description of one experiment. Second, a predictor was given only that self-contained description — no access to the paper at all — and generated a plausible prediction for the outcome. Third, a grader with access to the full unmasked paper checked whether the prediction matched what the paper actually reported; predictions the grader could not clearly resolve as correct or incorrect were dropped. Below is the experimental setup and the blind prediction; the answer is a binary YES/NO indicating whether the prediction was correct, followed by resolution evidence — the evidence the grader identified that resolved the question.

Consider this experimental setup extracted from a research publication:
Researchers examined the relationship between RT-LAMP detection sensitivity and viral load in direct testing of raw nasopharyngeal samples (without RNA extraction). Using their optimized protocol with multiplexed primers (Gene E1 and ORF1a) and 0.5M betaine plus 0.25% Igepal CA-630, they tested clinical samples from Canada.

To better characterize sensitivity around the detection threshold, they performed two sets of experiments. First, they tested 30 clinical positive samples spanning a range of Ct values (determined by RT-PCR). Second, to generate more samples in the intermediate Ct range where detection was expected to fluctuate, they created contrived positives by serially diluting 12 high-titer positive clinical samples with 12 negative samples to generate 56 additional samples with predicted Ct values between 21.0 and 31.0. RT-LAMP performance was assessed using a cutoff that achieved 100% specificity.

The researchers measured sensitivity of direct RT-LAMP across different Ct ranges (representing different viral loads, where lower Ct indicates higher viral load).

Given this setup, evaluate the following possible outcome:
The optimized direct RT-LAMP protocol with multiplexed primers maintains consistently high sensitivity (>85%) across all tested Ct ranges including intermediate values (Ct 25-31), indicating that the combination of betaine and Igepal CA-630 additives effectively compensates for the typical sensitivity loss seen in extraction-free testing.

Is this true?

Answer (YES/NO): NO